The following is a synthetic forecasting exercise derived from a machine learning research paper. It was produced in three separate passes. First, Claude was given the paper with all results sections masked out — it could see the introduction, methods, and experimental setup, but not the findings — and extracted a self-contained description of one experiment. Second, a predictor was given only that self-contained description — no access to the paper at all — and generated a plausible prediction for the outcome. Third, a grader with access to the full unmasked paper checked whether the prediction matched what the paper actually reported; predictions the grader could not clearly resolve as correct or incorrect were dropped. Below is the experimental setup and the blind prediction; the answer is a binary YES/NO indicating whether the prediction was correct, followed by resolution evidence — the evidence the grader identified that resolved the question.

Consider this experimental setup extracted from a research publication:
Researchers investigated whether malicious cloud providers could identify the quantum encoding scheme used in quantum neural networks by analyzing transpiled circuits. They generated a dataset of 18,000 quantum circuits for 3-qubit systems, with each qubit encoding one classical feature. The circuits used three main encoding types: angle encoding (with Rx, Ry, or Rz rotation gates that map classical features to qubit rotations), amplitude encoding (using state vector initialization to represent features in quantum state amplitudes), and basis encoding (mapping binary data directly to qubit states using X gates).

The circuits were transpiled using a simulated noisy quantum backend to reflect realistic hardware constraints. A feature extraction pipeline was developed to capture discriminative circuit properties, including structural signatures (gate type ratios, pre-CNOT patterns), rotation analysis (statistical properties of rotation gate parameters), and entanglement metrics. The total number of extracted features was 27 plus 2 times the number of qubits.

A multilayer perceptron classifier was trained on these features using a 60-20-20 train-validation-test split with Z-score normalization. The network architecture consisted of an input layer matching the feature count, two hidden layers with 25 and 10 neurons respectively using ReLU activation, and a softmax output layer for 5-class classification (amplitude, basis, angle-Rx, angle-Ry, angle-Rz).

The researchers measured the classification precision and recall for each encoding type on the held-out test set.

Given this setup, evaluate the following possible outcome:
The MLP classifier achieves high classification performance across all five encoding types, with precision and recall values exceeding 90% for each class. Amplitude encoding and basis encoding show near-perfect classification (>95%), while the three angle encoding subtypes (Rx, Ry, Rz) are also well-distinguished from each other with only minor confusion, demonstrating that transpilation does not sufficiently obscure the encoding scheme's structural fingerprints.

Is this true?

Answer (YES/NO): NO